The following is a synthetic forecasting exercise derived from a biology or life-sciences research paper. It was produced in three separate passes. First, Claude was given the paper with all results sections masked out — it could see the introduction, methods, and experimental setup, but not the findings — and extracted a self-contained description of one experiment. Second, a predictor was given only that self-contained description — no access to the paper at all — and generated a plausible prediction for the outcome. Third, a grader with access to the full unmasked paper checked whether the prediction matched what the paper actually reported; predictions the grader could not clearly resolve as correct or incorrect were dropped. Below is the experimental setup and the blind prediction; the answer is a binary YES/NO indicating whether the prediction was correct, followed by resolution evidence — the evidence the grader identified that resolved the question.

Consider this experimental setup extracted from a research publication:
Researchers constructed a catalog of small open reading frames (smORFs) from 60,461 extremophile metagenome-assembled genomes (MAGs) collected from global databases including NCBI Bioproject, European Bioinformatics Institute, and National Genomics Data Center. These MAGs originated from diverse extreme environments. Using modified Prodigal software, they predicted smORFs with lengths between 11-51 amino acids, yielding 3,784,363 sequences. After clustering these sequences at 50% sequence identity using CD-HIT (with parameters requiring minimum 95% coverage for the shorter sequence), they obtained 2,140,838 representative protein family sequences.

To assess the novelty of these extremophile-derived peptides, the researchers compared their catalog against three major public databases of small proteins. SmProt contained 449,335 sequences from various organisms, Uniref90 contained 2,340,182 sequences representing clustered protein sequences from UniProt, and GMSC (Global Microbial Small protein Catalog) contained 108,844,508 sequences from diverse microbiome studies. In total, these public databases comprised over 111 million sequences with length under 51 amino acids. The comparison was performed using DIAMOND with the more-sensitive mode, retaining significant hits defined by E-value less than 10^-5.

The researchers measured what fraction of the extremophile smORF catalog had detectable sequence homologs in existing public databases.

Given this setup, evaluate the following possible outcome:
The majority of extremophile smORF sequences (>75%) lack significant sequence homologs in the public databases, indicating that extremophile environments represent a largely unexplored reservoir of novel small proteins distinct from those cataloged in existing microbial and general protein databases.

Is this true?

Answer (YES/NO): YES